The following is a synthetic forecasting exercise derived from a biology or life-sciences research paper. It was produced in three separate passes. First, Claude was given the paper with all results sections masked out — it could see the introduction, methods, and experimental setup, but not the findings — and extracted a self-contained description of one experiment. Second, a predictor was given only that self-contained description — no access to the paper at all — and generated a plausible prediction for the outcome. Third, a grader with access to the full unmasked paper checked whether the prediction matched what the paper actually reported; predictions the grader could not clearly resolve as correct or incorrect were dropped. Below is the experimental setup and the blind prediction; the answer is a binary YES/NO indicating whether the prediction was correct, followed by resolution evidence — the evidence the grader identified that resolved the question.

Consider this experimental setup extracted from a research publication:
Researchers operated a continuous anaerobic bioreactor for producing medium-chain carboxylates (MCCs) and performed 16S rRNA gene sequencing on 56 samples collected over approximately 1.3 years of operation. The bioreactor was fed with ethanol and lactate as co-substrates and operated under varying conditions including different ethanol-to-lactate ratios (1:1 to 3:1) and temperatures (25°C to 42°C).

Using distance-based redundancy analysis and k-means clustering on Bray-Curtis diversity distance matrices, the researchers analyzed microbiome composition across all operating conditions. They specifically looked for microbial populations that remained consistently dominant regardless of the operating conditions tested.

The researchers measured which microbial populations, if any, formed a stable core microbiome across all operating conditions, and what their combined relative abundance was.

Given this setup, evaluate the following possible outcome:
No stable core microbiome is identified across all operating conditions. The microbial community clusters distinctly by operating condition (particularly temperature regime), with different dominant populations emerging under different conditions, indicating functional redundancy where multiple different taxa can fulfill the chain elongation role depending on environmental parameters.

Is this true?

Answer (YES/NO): NO